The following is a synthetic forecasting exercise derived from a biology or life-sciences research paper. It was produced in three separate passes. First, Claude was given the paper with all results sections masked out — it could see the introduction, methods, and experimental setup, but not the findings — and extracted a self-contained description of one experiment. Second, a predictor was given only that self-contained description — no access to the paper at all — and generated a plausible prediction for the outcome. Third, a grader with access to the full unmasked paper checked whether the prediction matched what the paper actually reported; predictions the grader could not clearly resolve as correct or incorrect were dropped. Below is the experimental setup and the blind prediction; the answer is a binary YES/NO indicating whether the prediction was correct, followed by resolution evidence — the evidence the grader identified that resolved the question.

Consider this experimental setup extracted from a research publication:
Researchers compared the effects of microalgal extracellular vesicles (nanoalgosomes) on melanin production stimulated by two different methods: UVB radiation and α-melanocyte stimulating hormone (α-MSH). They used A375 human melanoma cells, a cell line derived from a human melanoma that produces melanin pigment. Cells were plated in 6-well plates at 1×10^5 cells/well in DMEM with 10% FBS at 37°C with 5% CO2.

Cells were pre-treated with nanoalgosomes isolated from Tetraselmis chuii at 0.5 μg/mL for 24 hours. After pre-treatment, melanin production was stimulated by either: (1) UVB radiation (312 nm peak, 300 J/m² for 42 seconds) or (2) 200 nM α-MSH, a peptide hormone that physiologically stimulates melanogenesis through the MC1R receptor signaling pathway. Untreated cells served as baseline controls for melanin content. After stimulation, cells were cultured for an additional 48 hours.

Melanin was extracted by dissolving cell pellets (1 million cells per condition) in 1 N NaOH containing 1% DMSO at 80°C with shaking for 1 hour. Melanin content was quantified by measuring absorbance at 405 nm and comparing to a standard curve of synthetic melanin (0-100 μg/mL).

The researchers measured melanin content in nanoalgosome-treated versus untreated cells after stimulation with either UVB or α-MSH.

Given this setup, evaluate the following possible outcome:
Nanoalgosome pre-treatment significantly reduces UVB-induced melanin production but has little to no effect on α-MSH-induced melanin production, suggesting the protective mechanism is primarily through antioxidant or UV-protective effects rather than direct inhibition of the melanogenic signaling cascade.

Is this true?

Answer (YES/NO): NO